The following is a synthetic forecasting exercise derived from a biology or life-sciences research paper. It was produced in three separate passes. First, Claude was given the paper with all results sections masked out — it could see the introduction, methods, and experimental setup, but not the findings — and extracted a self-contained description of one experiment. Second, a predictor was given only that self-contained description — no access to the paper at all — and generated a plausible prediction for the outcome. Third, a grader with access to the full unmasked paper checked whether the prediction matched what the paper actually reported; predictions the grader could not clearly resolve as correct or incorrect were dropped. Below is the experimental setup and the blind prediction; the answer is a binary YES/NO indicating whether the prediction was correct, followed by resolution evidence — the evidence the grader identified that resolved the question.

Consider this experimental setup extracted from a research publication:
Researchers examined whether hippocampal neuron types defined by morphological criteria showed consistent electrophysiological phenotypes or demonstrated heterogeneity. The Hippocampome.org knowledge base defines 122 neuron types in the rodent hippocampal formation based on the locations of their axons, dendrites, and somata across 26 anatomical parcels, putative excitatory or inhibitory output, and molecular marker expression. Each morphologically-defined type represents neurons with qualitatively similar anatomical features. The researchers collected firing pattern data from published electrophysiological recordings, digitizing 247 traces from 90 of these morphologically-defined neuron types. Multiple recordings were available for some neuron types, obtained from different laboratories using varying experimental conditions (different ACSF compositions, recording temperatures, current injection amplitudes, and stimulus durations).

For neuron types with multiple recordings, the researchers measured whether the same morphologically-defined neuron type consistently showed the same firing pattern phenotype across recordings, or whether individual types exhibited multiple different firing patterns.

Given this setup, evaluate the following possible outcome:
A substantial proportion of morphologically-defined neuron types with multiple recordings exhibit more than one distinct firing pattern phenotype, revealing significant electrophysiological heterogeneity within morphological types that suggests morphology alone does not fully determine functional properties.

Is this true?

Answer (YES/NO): YES